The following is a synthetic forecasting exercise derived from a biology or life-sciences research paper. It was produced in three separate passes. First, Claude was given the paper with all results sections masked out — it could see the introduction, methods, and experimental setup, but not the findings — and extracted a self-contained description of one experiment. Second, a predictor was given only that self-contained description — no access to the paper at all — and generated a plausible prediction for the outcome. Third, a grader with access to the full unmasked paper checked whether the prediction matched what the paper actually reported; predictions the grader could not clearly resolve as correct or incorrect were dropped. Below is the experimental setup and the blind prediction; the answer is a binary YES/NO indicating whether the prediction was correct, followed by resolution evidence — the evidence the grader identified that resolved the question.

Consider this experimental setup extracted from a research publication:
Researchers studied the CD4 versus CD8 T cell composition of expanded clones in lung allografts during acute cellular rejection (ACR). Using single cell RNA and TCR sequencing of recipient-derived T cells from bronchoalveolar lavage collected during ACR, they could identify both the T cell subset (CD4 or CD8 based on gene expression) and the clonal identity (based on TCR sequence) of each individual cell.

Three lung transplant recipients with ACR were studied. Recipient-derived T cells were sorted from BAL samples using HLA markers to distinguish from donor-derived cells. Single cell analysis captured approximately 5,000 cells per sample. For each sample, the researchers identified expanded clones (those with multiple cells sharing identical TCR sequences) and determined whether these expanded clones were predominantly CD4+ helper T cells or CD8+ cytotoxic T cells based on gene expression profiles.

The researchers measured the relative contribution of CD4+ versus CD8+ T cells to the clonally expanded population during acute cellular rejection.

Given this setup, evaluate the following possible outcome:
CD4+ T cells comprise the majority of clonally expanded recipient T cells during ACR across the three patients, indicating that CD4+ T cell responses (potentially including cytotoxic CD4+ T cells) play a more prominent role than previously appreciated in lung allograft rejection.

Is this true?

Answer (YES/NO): NO